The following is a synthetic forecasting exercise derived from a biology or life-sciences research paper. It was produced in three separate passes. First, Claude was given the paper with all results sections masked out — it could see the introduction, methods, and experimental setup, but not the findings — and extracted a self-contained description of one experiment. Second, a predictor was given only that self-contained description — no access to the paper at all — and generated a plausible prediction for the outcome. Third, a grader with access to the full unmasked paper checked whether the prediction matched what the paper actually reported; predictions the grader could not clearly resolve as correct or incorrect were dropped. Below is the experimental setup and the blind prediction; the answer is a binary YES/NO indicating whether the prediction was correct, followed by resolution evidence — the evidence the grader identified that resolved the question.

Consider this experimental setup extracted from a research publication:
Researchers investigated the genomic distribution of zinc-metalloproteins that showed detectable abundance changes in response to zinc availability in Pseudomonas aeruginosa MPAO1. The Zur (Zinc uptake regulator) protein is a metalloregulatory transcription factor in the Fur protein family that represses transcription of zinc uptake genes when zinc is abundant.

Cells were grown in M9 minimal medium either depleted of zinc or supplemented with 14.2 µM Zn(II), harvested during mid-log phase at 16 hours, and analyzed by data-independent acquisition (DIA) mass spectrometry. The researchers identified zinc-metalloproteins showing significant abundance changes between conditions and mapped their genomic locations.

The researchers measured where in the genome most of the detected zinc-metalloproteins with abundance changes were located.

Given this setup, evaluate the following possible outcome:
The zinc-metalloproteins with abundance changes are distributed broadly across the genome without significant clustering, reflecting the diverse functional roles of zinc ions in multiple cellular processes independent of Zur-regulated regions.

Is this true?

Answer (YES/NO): NO